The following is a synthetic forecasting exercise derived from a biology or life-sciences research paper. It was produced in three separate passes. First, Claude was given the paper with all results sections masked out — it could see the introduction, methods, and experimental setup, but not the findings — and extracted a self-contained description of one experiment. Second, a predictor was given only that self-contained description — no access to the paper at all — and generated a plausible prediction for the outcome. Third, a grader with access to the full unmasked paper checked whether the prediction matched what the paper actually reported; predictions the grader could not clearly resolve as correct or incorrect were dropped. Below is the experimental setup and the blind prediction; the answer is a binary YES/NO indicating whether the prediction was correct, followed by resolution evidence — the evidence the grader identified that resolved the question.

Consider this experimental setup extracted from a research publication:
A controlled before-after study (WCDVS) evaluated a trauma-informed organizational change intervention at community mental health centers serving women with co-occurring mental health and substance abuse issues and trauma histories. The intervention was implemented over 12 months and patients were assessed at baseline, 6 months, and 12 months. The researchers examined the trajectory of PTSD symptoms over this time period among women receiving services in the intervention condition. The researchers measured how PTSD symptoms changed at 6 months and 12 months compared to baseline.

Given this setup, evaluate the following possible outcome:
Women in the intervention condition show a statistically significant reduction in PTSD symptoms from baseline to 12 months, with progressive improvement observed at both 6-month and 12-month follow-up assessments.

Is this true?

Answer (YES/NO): NO